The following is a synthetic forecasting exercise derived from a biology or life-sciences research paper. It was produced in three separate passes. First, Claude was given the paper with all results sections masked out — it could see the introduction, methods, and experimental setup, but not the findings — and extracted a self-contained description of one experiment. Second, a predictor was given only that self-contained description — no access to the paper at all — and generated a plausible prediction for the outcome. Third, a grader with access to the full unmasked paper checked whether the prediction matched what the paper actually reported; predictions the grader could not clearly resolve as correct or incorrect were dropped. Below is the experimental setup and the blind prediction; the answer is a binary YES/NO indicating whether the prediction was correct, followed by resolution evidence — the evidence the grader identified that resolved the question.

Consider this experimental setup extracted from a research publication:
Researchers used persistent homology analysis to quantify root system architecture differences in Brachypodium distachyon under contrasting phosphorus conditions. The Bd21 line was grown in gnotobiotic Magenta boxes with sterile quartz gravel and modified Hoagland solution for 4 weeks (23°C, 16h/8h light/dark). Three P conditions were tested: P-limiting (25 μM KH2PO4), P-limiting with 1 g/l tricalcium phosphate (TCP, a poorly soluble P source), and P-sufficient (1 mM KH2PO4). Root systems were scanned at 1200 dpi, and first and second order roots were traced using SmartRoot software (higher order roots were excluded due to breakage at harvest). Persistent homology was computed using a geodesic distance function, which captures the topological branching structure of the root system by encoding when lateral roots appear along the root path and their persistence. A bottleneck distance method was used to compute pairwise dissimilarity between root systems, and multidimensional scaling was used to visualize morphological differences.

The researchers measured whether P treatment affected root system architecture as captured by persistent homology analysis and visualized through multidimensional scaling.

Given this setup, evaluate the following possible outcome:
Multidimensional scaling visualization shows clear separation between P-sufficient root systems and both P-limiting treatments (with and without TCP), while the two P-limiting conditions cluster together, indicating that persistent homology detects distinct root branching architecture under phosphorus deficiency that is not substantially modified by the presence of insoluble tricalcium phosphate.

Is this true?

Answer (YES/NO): NO